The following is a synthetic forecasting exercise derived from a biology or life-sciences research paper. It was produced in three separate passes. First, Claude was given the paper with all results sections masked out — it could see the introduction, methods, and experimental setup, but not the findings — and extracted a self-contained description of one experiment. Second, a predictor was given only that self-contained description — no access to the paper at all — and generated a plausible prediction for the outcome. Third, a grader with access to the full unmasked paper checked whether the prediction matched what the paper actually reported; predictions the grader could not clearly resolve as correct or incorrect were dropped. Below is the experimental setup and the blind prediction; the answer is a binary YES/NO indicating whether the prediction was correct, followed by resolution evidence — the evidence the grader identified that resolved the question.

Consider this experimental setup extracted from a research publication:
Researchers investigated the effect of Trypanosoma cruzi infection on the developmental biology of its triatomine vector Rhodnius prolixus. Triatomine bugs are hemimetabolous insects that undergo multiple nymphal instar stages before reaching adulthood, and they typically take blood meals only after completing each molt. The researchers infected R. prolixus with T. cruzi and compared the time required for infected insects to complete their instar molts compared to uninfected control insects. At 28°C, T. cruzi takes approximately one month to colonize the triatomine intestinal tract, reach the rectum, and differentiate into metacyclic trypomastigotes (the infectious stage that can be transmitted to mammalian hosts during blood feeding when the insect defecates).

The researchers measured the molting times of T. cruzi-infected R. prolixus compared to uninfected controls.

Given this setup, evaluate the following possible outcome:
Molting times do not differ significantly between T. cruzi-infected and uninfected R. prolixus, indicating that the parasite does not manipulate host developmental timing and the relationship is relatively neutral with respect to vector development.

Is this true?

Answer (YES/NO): NO